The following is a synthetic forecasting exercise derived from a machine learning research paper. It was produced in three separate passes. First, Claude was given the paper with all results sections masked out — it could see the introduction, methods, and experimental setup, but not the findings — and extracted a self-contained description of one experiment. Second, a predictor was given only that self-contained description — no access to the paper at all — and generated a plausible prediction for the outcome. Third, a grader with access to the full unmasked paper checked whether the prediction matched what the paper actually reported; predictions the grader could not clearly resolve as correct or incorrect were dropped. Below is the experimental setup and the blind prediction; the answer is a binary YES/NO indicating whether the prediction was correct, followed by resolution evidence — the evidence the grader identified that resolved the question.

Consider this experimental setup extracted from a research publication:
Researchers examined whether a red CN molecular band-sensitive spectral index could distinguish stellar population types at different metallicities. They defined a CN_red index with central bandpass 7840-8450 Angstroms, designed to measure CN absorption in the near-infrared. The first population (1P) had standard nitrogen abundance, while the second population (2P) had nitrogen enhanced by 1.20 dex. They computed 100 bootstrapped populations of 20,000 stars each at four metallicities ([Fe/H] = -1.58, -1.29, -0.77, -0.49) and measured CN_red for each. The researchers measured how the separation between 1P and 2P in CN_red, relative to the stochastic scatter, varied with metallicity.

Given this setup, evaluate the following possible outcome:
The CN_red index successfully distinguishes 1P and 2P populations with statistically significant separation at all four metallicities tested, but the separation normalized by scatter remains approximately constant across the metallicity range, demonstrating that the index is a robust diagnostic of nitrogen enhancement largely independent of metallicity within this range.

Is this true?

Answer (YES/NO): NO